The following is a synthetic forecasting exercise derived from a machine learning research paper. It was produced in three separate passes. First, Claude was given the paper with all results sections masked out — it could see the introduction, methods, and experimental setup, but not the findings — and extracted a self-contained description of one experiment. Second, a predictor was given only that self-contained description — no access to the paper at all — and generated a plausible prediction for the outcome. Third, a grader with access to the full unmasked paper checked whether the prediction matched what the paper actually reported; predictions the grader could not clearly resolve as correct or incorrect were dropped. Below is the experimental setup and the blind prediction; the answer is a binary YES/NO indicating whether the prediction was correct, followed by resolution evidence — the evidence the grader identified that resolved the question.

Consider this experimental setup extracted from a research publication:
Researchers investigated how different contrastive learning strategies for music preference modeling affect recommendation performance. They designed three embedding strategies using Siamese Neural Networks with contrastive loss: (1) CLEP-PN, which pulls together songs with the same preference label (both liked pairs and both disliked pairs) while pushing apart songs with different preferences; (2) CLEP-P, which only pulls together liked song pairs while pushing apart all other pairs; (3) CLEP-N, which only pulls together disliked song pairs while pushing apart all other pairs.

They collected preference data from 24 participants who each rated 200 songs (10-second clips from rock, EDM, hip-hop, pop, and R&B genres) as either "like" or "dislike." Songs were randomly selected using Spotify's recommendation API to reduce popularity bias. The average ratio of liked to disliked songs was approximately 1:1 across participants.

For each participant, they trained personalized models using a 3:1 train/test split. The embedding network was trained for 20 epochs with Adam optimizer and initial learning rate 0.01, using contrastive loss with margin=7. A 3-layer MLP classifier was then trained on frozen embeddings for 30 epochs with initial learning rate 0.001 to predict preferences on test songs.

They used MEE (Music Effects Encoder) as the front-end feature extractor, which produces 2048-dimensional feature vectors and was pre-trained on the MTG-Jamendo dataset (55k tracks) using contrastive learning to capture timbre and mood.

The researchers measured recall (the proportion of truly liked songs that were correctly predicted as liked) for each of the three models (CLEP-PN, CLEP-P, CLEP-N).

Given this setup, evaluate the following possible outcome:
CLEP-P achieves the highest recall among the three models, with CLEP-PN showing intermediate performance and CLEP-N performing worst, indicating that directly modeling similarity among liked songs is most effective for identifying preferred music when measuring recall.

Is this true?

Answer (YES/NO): YES